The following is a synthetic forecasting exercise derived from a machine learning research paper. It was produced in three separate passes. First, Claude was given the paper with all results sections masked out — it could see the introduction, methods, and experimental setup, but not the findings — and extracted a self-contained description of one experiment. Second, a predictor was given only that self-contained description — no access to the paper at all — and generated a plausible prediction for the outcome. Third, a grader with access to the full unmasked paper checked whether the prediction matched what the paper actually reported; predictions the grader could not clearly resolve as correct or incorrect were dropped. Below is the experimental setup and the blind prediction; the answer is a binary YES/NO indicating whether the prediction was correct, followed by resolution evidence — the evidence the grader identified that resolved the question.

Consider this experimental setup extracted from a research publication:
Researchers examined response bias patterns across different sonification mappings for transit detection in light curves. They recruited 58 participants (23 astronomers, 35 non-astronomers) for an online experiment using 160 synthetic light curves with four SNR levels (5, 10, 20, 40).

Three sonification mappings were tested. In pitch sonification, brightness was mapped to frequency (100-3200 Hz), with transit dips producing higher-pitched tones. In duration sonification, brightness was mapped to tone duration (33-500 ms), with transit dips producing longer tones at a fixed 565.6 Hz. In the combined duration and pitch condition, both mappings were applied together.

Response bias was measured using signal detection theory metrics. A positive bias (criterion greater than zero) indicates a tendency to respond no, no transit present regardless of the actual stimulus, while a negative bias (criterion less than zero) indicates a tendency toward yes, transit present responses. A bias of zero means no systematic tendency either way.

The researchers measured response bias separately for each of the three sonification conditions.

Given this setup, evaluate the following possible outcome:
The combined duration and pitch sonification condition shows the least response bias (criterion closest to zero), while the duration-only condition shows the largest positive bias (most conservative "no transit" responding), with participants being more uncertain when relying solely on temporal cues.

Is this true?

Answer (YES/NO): NO